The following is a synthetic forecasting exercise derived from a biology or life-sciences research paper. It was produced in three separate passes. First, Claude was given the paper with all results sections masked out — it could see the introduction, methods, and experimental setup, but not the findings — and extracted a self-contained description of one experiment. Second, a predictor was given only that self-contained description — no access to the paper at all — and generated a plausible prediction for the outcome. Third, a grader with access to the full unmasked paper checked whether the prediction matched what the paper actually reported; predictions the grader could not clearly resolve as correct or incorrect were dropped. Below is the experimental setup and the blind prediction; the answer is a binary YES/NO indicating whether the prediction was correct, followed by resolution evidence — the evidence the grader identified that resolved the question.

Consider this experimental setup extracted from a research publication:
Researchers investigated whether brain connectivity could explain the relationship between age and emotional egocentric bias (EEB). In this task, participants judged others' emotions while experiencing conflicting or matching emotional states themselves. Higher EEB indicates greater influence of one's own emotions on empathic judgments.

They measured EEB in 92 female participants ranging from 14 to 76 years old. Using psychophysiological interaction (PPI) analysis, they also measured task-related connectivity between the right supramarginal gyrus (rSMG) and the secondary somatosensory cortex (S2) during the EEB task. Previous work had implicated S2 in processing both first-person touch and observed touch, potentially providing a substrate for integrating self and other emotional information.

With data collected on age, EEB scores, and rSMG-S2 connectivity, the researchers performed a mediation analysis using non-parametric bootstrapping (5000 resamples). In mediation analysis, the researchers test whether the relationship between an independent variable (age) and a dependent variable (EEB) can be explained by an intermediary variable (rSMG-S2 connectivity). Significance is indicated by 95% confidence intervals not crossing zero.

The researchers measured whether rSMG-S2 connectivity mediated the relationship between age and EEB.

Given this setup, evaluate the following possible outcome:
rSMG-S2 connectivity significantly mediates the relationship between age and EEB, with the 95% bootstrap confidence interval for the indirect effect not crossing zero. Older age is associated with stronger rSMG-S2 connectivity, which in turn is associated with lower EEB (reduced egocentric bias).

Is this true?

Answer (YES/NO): NO